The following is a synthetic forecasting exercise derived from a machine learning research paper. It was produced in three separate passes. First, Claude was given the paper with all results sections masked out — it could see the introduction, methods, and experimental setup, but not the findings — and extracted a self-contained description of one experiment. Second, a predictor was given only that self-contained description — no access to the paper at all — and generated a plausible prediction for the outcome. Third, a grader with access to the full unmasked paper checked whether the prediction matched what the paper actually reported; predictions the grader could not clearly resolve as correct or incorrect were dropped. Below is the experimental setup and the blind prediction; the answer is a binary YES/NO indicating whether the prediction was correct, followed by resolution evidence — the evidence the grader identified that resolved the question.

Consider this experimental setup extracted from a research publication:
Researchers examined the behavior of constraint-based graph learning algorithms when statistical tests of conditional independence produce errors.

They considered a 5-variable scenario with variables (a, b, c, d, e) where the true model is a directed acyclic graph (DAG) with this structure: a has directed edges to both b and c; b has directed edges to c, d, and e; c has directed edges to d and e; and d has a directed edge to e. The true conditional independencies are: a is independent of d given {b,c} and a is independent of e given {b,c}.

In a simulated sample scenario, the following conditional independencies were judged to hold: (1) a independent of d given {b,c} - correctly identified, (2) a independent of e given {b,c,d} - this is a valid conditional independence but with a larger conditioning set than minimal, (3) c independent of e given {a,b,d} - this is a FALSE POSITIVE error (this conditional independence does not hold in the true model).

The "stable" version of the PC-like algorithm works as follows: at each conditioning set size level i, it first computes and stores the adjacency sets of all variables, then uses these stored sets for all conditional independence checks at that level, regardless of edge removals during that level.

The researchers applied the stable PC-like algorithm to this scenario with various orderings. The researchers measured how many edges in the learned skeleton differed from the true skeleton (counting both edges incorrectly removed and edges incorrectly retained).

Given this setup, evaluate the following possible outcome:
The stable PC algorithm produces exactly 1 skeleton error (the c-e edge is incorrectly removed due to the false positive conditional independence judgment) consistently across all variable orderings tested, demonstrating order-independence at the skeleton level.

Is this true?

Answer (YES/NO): YES